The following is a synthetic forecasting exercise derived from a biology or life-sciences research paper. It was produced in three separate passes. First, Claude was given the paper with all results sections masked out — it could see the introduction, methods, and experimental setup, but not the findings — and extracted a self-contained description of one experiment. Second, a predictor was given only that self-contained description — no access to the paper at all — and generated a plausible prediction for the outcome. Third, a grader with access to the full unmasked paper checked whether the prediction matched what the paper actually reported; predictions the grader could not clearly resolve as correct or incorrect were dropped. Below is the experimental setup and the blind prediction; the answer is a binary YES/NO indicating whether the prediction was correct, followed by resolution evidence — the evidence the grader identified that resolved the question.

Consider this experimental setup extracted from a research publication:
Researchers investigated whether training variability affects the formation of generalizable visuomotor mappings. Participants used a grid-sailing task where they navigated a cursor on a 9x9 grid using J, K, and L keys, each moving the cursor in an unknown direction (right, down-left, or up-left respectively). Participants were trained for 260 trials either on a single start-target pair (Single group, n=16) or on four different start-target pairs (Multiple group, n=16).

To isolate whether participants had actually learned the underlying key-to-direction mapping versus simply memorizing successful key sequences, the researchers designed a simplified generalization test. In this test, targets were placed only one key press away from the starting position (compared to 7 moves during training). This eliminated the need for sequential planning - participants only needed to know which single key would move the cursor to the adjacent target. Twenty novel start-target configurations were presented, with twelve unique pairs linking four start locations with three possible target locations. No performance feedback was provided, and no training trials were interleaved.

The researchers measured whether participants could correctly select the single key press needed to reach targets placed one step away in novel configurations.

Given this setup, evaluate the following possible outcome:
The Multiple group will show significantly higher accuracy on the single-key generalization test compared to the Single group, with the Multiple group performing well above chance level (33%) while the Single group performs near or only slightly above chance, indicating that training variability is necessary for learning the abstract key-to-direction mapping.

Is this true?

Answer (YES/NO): YES